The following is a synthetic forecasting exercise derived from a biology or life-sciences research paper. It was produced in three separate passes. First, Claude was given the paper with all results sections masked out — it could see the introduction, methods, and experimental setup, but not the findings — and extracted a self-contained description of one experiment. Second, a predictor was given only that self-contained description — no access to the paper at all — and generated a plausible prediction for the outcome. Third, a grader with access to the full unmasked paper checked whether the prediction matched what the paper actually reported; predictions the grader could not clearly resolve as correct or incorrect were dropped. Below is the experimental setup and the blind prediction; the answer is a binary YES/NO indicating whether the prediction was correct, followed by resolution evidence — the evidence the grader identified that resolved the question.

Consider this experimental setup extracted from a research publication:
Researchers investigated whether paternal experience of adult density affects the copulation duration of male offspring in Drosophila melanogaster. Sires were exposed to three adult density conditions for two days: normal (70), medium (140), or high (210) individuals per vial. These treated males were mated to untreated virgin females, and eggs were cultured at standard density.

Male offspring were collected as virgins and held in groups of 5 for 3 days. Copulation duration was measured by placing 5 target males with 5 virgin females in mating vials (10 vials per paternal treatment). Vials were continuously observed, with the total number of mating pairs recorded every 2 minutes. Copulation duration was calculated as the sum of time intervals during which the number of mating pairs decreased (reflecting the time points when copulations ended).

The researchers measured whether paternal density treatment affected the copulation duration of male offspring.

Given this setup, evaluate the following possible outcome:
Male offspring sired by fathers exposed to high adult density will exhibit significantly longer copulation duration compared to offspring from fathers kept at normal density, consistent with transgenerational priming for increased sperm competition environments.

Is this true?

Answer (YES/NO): NO